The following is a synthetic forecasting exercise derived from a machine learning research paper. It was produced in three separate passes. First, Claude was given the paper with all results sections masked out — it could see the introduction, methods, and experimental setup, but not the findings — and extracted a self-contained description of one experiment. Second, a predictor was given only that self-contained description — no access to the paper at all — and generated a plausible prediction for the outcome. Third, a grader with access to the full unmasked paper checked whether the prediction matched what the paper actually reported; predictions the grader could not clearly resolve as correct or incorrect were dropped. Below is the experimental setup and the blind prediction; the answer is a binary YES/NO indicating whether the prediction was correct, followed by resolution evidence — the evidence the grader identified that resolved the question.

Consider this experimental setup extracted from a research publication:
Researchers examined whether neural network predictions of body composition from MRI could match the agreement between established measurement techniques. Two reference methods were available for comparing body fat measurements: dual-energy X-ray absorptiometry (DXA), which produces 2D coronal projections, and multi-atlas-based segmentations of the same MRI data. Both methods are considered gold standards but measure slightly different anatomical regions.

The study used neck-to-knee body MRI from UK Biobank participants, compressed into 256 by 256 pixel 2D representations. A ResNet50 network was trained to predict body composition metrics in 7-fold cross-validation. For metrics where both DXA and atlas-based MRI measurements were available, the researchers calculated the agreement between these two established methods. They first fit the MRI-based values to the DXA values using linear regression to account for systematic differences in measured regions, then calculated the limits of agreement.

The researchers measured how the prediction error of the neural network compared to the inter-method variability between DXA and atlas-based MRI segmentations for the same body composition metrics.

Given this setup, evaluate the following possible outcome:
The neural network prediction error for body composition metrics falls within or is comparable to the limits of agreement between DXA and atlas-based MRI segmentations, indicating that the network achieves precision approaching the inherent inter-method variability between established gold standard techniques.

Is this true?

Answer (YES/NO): NO